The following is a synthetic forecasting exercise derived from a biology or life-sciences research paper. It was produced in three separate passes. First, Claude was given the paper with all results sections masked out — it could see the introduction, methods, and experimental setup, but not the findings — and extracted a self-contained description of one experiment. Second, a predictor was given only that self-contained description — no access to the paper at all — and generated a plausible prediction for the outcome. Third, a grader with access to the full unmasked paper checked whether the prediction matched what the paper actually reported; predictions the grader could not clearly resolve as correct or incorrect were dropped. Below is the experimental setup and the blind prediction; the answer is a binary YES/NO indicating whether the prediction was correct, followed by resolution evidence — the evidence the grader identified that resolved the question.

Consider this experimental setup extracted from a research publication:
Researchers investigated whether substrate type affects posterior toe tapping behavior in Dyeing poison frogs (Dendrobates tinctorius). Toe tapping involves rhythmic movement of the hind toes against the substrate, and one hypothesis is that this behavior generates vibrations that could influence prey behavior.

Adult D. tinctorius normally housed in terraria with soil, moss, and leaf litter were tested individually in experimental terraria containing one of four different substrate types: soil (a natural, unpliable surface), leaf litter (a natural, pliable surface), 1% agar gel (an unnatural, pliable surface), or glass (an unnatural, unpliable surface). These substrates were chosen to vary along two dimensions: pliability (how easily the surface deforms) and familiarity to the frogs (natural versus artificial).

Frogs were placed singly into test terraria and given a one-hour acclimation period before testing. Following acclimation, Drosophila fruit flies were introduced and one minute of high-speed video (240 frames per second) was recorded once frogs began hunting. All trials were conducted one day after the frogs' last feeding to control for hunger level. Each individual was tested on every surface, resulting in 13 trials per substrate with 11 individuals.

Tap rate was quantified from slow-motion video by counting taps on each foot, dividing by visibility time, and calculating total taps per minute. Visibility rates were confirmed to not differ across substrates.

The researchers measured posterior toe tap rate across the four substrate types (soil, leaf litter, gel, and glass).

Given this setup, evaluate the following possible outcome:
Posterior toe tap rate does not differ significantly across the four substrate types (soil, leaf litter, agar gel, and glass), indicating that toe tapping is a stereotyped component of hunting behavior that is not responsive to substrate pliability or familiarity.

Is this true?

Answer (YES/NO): NO